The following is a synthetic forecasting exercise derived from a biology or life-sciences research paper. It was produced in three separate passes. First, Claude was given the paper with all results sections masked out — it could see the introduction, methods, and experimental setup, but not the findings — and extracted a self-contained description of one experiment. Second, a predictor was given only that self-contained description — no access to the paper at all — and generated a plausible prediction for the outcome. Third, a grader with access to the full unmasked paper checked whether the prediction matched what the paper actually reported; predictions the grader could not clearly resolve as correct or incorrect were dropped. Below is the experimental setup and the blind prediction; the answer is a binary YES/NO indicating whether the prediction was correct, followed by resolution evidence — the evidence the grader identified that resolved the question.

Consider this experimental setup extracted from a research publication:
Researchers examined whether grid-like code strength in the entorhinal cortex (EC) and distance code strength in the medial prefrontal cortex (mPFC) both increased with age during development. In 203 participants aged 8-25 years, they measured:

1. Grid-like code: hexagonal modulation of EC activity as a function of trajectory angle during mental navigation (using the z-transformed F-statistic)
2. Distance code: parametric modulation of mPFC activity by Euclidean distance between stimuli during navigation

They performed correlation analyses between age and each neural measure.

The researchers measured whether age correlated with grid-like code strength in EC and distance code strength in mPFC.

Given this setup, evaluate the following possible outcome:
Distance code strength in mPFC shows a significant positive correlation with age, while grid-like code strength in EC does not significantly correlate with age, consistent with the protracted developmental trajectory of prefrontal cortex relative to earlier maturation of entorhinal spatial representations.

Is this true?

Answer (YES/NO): NO